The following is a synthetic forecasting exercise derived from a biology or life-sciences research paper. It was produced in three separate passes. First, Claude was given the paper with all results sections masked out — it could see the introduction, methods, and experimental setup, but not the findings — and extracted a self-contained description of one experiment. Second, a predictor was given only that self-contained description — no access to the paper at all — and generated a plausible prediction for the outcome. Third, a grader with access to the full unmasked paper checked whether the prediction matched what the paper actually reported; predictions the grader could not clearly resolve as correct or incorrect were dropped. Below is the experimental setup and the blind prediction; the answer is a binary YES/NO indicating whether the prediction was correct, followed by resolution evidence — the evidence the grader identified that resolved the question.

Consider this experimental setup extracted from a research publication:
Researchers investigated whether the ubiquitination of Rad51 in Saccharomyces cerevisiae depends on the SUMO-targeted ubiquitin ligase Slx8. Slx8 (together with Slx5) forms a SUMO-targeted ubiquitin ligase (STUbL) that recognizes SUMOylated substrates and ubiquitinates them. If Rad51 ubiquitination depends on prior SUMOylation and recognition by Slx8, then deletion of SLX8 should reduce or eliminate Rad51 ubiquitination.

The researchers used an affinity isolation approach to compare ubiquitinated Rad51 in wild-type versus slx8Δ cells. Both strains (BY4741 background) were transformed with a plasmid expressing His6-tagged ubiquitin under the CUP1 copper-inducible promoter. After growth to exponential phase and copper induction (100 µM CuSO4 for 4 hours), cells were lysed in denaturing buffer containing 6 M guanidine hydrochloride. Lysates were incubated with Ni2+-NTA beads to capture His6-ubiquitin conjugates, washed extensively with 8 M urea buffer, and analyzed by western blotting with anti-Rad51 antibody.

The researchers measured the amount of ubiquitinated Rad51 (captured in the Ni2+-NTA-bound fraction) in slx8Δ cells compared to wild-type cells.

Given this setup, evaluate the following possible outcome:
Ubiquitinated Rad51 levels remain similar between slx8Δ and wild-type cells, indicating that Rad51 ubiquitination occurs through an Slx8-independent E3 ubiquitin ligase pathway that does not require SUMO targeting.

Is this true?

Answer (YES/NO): YES